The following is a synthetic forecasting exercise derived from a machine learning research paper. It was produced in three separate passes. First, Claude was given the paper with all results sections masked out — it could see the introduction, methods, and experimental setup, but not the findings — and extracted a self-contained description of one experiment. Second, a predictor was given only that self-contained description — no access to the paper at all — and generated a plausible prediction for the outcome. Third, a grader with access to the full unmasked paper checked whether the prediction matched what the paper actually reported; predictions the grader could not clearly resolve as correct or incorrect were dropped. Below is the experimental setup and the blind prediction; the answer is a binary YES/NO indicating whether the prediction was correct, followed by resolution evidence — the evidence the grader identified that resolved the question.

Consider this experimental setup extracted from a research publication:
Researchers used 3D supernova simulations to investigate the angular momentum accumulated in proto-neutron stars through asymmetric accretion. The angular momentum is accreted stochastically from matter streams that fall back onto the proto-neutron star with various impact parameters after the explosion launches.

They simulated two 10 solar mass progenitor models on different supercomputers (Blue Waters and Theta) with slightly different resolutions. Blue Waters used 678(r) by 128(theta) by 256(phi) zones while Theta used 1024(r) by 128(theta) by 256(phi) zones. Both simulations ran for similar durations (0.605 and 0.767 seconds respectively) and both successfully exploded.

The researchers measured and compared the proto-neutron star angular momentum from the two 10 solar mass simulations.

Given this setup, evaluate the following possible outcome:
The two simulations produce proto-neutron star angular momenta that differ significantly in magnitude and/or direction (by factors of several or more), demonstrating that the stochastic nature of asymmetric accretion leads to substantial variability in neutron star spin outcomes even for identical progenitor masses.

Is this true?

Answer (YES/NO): NO